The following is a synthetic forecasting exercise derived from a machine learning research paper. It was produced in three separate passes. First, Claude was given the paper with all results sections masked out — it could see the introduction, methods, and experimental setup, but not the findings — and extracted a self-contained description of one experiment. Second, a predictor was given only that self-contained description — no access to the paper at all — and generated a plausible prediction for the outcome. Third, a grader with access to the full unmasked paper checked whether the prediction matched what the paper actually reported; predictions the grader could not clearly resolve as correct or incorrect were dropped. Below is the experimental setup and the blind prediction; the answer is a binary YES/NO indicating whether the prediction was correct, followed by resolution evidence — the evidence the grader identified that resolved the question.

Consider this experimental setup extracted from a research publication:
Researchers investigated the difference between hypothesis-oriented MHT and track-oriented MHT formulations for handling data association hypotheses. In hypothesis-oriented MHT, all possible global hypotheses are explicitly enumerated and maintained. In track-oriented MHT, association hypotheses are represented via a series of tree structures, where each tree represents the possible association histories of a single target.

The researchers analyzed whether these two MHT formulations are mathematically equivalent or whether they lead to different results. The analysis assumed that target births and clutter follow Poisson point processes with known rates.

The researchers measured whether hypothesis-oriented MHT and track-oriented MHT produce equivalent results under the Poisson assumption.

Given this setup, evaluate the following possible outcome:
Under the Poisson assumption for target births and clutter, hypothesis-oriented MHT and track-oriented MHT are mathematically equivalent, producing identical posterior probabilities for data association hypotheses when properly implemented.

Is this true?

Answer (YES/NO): YES